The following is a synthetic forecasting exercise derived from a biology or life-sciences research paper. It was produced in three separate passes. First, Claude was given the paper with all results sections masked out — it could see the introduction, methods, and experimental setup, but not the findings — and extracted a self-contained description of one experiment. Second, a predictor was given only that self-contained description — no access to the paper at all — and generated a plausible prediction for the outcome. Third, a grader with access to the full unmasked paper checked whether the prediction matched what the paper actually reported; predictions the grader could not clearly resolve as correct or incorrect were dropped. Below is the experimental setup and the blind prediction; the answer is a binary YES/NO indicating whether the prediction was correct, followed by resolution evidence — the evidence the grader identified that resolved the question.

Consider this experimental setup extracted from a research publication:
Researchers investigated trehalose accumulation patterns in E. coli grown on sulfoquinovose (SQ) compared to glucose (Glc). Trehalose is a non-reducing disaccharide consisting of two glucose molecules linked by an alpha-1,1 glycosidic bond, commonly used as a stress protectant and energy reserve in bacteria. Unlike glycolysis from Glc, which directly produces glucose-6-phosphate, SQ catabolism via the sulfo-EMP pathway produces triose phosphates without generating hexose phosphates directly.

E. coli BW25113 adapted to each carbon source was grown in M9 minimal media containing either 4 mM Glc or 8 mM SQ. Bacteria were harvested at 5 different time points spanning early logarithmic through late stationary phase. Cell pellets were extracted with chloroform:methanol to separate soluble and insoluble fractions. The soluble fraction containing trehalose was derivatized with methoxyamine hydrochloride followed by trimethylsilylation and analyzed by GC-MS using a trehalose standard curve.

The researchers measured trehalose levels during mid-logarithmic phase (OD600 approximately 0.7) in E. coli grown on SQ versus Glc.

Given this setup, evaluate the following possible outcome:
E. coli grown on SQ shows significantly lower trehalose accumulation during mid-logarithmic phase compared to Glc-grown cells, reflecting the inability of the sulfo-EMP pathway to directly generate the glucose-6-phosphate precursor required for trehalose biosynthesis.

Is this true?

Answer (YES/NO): NO